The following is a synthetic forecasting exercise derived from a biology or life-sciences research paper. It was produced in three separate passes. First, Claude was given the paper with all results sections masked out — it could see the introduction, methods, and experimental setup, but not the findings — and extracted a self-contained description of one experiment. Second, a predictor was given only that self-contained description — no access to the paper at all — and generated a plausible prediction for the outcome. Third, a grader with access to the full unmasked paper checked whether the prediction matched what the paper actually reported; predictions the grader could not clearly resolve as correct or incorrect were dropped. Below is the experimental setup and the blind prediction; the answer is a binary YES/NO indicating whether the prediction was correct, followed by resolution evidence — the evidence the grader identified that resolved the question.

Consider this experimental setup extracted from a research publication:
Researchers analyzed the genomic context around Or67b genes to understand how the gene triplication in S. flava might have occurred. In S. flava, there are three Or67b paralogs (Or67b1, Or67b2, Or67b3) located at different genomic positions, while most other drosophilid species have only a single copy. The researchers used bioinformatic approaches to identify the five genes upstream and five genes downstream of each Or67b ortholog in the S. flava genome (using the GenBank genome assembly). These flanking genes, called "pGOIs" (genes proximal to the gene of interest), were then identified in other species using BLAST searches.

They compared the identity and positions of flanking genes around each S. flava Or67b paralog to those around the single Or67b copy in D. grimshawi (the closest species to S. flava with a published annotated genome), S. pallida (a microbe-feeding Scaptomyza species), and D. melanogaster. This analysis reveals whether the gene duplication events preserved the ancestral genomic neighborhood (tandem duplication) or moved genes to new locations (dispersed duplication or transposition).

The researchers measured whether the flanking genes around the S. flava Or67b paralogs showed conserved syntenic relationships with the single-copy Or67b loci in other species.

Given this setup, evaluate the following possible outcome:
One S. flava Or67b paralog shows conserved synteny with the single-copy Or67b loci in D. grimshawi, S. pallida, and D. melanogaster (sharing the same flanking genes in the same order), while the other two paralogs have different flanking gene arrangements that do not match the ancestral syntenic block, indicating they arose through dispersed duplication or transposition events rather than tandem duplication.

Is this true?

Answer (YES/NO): YES